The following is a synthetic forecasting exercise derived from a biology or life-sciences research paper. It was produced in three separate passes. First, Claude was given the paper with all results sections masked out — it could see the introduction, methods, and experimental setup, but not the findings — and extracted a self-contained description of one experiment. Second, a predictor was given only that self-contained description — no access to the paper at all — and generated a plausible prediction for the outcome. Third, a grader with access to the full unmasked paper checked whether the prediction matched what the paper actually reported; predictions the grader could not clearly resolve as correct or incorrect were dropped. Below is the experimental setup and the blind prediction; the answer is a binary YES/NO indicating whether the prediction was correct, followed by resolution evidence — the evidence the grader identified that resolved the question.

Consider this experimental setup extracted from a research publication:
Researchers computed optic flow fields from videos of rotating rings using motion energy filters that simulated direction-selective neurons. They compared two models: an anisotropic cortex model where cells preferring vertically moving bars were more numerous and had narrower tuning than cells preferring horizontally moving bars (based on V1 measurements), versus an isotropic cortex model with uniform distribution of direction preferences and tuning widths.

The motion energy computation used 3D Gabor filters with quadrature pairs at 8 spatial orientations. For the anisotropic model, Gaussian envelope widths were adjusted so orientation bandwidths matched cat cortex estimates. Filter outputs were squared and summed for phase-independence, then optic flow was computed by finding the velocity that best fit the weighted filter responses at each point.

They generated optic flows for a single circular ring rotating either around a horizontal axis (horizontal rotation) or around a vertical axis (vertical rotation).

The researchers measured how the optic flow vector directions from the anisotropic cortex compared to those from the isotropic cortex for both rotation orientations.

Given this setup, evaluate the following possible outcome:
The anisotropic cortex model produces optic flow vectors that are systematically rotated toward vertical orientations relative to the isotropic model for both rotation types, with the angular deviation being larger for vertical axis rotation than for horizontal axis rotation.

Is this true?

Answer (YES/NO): NO